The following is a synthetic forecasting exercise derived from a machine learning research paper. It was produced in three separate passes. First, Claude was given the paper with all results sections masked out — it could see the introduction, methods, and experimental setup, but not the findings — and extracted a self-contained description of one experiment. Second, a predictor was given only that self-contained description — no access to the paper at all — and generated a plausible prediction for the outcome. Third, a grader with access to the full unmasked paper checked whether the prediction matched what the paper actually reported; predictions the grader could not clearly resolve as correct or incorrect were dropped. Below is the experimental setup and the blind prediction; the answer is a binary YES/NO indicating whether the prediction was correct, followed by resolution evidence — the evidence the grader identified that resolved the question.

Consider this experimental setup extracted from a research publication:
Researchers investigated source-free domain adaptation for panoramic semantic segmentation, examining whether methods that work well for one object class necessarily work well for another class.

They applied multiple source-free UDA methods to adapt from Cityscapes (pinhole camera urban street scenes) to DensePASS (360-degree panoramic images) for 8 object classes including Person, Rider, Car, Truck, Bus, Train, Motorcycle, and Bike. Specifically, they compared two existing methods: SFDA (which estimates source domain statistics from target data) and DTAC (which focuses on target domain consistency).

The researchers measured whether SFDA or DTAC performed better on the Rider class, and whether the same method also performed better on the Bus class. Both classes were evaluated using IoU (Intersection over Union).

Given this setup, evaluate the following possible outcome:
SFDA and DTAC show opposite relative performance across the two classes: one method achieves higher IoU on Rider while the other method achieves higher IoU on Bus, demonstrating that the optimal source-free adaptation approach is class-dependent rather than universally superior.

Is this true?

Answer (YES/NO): YES